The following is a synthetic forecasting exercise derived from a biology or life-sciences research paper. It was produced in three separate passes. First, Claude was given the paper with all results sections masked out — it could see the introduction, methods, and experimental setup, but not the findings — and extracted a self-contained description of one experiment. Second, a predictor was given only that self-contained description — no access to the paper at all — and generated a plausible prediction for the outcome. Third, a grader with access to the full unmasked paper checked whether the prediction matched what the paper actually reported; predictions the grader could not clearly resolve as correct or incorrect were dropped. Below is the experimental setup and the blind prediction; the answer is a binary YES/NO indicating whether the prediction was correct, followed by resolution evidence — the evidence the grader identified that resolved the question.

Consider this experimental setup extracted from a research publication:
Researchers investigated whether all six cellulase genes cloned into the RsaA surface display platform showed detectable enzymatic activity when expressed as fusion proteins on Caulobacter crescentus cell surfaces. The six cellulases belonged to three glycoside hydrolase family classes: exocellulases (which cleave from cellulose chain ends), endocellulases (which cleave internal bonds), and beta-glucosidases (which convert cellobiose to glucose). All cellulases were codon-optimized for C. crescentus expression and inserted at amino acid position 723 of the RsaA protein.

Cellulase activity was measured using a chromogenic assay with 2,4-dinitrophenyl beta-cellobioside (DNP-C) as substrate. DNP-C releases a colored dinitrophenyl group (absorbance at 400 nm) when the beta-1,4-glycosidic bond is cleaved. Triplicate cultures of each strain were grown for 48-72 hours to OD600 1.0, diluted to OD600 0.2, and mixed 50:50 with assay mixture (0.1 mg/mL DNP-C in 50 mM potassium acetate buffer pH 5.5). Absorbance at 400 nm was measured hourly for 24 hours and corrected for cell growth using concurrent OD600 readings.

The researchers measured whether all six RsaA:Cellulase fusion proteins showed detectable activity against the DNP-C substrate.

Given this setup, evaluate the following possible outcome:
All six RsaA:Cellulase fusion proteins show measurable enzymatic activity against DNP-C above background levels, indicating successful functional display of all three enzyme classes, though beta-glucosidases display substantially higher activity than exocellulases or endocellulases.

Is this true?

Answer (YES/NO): NO